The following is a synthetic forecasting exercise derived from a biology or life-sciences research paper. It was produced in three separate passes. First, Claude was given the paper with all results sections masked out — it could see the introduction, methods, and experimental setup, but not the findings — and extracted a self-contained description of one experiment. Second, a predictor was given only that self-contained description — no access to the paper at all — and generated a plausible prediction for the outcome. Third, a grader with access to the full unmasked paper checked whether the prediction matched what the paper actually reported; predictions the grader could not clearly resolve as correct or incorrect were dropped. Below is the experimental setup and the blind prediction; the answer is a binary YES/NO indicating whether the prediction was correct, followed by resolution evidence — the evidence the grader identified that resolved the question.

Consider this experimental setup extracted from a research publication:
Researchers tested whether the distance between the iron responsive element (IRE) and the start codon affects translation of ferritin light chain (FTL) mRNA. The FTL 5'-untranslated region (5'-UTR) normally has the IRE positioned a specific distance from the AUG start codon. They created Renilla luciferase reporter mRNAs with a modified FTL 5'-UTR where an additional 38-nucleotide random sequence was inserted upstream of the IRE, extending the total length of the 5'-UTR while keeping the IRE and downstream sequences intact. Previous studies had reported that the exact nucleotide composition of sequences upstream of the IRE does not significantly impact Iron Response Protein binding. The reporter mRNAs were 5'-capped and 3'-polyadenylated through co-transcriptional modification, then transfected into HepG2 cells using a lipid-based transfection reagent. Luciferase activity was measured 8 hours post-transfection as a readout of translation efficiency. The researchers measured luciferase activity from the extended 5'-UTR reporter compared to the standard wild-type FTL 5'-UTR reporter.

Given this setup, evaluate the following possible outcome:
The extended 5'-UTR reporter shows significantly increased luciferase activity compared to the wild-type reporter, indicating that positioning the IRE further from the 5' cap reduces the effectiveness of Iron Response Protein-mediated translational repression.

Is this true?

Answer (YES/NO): YES